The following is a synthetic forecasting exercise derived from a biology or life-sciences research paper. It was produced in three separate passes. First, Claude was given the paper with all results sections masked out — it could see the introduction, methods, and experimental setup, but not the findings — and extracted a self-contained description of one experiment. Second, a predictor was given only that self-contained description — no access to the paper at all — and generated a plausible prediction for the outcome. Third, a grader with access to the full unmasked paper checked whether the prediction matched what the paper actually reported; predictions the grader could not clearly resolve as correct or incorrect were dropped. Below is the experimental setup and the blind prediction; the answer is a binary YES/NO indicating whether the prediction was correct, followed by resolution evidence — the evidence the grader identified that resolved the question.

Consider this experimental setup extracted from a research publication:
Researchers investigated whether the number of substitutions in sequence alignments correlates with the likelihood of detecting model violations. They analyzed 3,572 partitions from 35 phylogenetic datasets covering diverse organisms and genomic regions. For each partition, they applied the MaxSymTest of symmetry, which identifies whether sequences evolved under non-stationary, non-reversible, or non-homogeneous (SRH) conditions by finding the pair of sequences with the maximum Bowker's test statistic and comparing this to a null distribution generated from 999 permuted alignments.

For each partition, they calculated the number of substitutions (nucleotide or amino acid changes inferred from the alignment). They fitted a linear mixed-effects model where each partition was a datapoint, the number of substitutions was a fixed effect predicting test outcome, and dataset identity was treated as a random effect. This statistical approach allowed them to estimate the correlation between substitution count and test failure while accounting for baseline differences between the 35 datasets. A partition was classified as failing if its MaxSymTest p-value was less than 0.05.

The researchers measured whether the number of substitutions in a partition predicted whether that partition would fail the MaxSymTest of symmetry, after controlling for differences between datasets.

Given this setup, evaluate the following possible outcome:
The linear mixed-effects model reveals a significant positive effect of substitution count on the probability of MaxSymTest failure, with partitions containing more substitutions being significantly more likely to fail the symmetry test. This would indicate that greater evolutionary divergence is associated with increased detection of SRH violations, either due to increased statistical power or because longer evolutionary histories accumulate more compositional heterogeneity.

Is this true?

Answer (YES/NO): YES